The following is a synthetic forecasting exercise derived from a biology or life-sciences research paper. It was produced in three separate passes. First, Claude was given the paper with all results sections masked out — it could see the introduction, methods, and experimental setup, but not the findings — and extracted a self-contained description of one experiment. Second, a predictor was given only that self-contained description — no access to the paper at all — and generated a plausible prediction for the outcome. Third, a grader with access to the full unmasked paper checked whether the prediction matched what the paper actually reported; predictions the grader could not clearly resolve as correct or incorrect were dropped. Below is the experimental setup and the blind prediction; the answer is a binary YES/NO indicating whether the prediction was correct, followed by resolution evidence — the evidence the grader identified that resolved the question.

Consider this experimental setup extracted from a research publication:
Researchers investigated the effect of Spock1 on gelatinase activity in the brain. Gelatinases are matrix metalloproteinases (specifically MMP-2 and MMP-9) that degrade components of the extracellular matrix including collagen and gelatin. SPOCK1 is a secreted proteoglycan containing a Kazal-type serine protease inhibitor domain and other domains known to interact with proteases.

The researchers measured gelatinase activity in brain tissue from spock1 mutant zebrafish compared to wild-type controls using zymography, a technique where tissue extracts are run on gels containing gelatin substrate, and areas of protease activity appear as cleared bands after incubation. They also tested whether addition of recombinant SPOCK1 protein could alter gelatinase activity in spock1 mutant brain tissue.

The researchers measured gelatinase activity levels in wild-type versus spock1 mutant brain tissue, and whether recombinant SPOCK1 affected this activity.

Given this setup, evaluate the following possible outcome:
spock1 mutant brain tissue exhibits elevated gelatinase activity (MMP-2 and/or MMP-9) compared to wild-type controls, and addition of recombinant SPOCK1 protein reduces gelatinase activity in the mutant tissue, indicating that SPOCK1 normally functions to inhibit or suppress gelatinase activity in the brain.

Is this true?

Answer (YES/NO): YES